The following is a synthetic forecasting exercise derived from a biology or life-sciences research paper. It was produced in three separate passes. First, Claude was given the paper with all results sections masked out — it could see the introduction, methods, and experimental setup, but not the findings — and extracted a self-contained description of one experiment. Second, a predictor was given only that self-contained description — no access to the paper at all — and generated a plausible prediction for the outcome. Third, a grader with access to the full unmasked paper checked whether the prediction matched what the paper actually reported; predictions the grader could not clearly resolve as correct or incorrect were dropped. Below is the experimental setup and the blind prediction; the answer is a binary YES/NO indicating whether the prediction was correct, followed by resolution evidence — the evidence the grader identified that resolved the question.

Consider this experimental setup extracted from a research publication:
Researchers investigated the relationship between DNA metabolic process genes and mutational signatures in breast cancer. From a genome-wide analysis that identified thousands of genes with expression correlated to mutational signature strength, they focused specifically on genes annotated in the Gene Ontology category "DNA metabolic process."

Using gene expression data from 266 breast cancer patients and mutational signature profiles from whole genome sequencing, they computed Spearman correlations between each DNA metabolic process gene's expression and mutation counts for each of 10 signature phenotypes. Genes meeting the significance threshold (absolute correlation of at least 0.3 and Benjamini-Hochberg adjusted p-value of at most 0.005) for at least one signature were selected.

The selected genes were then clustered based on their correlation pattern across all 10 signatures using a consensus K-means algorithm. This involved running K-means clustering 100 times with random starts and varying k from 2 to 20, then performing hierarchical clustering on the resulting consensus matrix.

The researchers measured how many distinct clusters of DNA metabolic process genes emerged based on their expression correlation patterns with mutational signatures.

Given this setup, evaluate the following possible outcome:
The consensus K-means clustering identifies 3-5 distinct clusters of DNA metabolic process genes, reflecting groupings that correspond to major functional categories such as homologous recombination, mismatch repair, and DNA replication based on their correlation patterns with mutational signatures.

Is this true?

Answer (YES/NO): YES